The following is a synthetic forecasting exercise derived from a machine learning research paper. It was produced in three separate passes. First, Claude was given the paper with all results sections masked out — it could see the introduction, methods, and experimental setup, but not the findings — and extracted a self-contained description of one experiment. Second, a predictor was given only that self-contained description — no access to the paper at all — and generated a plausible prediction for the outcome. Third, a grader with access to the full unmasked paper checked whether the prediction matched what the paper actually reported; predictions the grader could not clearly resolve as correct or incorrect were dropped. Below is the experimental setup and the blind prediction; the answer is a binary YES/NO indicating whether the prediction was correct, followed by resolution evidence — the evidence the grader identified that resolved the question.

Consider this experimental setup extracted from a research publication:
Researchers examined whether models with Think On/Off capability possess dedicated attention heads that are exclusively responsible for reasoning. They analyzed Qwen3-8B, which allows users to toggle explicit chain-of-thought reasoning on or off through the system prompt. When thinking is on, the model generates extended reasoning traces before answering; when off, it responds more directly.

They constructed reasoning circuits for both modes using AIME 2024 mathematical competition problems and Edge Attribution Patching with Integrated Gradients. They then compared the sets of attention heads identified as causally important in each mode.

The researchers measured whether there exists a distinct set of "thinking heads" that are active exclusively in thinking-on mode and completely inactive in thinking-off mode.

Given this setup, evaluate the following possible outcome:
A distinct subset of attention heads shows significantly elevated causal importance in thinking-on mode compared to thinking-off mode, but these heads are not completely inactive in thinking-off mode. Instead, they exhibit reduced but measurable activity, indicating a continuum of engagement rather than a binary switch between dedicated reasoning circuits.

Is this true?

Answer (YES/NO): NO